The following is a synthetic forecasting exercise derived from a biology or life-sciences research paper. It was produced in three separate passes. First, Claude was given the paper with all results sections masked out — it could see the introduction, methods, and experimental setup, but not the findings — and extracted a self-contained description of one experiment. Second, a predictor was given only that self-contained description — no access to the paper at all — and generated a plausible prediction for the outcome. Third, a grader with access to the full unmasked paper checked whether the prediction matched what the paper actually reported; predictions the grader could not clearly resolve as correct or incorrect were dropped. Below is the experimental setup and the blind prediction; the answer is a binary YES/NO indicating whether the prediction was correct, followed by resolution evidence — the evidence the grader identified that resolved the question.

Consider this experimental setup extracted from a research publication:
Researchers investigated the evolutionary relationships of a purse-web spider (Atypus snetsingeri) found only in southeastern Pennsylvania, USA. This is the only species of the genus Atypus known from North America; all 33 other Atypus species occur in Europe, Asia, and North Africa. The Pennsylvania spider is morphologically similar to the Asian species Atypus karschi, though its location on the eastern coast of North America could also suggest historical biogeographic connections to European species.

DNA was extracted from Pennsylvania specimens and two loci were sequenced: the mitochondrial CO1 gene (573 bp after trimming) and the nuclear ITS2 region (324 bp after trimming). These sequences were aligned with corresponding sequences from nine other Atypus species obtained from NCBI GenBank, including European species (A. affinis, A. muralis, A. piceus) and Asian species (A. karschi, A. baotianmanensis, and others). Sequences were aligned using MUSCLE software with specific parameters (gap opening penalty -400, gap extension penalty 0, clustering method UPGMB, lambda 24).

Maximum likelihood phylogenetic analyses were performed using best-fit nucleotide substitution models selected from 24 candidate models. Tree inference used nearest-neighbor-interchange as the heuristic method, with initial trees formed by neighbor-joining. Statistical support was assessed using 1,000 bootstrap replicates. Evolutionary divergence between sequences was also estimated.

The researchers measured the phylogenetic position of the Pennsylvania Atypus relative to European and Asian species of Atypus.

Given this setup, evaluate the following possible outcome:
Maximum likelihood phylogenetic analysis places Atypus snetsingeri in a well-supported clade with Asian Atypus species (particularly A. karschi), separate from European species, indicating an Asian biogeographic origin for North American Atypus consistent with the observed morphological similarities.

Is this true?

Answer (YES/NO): YES